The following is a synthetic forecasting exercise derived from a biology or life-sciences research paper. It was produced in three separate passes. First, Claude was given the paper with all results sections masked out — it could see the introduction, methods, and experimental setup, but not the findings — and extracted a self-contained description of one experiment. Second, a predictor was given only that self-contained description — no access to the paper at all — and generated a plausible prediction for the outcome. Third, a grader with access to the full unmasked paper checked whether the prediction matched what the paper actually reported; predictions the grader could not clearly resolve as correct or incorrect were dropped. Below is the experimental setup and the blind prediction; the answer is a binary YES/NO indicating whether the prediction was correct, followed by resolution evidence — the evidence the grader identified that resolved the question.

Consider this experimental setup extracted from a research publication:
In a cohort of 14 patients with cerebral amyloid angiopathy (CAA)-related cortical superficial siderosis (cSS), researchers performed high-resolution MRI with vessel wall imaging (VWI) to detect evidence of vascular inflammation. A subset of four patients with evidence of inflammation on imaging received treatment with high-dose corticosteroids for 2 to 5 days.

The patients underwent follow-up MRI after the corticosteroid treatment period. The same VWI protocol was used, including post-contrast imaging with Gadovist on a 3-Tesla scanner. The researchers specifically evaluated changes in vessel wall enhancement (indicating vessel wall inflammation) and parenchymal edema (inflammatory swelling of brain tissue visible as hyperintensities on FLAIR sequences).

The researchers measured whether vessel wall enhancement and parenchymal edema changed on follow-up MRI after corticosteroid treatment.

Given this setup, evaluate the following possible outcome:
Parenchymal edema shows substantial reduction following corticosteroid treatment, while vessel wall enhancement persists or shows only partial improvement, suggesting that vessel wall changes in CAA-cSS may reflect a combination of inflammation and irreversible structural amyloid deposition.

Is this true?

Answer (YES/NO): NO